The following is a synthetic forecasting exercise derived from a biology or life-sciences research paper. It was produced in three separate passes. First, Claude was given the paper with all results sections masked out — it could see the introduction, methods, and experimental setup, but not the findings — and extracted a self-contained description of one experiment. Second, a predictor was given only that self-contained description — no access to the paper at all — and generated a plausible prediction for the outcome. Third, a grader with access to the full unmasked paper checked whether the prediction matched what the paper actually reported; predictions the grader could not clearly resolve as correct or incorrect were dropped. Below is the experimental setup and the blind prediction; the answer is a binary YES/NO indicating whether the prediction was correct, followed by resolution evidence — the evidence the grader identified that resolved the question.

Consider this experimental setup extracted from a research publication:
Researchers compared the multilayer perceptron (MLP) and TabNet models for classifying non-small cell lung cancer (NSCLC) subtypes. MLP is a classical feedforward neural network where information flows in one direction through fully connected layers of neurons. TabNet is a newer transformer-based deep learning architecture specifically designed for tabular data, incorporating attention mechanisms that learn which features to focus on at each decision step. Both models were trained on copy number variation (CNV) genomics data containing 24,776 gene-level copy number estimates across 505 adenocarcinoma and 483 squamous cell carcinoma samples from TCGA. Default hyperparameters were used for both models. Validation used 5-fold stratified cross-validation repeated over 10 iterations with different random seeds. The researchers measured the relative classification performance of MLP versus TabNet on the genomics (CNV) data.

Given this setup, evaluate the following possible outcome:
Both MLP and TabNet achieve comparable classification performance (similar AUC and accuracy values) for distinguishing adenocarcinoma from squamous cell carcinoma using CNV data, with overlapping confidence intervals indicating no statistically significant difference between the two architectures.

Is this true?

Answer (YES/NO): NO